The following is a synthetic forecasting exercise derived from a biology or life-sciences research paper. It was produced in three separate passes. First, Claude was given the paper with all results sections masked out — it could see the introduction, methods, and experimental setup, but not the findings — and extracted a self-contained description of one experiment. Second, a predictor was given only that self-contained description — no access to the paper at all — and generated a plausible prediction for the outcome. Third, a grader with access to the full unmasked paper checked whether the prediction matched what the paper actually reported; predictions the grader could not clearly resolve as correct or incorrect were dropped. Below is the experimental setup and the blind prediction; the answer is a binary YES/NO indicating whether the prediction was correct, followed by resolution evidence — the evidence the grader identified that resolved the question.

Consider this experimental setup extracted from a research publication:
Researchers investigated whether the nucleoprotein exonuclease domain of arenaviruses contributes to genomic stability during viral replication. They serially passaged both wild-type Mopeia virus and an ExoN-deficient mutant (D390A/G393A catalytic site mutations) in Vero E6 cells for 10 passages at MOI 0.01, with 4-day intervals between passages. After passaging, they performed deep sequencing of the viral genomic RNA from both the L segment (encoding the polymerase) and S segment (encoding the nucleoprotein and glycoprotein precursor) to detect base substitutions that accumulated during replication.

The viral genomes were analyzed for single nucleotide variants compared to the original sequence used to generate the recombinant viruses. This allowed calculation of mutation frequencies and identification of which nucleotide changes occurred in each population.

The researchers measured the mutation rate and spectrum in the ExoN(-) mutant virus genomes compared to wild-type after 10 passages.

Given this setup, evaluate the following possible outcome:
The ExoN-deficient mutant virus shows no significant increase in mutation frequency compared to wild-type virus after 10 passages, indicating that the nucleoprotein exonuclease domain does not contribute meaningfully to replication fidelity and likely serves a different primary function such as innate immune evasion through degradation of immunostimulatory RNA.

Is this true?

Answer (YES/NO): NO